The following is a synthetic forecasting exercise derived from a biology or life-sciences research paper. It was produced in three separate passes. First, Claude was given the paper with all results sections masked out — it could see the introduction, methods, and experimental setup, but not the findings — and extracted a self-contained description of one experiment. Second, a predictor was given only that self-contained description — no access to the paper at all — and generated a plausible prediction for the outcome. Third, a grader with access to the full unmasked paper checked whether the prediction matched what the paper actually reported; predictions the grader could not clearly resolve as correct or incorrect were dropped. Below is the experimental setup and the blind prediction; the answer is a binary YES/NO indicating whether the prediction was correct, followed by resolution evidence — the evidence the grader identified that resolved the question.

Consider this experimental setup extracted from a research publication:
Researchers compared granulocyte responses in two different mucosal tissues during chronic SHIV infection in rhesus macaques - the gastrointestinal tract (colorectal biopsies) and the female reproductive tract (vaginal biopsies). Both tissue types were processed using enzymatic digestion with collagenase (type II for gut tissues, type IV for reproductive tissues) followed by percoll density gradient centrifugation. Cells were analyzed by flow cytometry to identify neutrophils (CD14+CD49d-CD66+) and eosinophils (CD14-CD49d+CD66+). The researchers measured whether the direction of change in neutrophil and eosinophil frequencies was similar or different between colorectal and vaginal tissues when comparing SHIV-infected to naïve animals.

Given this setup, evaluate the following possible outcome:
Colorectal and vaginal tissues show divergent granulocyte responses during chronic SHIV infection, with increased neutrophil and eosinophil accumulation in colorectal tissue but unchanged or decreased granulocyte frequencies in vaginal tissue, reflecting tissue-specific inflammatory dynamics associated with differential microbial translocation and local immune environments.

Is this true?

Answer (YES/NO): YES